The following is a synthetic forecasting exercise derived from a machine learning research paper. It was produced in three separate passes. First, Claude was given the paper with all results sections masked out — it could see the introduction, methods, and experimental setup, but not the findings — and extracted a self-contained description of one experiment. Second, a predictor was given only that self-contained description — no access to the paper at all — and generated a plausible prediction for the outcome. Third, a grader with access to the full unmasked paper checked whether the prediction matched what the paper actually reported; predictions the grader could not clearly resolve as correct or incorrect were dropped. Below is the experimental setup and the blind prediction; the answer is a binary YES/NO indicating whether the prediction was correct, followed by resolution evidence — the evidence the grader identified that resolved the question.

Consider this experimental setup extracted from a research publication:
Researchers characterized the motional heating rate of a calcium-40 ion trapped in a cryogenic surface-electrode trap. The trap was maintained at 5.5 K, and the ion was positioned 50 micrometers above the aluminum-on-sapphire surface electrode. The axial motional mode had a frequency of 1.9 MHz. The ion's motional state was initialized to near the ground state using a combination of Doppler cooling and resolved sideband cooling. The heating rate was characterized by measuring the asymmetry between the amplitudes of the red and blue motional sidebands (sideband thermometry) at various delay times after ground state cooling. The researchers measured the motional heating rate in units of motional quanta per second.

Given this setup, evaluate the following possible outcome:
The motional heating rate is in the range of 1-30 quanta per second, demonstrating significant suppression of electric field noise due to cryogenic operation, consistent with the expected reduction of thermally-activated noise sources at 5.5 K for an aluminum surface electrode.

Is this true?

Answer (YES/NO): YES